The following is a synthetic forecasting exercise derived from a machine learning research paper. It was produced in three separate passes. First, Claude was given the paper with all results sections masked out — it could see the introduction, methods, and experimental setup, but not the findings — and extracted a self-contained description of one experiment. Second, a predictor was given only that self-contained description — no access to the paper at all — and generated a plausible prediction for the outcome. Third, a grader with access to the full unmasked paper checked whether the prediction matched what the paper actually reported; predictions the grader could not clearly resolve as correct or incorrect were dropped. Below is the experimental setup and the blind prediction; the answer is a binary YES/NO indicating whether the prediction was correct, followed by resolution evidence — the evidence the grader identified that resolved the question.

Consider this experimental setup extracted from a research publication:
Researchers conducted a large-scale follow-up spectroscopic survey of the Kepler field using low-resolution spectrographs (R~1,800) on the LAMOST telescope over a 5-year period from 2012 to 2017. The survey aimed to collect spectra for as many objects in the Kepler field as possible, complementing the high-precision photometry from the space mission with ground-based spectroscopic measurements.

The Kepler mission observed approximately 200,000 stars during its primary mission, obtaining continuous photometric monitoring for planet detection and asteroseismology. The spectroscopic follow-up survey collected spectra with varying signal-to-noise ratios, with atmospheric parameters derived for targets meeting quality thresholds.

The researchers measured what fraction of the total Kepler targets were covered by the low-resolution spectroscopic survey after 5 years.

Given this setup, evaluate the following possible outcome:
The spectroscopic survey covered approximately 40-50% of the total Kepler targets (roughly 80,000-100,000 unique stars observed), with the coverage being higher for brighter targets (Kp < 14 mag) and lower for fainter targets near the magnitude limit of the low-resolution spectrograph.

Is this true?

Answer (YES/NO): NO